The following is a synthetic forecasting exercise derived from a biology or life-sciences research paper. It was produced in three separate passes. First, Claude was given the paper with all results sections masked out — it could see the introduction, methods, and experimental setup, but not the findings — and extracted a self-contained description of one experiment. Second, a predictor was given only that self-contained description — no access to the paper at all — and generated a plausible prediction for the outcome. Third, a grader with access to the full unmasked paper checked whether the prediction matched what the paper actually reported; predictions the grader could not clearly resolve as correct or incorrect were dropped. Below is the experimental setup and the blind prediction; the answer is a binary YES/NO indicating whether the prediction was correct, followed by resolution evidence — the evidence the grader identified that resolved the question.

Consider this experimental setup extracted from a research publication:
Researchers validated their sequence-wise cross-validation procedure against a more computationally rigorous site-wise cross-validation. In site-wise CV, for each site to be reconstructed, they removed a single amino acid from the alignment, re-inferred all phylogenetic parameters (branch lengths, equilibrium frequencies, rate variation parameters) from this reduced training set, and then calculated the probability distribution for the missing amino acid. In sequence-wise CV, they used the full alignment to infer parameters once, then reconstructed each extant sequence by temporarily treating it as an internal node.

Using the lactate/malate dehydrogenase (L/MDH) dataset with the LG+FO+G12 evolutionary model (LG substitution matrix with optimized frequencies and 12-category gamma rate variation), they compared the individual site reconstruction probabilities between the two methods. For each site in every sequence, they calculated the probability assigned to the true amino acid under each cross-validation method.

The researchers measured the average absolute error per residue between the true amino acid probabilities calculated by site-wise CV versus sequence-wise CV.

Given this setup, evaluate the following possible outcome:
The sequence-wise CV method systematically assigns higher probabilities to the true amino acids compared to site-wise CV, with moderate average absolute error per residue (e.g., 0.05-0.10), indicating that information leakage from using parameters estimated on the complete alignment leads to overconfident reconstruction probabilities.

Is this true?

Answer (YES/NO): NO